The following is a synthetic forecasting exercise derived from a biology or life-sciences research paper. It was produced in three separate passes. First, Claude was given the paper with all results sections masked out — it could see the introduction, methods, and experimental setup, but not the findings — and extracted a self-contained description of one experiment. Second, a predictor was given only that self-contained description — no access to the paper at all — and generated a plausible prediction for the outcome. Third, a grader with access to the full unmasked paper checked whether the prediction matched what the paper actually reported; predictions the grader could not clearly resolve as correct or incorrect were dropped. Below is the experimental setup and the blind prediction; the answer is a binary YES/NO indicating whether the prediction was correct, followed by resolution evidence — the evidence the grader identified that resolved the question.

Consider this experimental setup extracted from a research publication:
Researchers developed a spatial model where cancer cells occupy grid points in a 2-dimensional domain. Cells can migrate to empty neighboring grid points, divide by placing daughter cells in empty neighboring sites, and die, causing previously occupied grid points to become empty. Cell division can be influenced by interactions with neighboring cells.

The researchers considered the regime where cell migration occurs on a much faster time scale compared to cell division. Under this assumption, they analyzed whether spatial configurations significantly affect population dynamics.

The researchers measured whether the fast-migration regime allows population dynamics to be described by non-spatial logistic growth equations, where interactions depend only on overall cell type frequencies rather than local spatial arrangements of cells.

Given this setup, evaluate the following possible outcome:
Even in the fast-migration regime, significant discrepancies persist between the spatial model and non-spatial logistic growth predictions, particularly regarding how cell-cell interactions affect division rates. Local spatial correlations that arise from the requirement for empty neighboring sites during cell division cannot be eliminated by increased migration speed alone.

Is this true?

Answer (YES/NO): NO